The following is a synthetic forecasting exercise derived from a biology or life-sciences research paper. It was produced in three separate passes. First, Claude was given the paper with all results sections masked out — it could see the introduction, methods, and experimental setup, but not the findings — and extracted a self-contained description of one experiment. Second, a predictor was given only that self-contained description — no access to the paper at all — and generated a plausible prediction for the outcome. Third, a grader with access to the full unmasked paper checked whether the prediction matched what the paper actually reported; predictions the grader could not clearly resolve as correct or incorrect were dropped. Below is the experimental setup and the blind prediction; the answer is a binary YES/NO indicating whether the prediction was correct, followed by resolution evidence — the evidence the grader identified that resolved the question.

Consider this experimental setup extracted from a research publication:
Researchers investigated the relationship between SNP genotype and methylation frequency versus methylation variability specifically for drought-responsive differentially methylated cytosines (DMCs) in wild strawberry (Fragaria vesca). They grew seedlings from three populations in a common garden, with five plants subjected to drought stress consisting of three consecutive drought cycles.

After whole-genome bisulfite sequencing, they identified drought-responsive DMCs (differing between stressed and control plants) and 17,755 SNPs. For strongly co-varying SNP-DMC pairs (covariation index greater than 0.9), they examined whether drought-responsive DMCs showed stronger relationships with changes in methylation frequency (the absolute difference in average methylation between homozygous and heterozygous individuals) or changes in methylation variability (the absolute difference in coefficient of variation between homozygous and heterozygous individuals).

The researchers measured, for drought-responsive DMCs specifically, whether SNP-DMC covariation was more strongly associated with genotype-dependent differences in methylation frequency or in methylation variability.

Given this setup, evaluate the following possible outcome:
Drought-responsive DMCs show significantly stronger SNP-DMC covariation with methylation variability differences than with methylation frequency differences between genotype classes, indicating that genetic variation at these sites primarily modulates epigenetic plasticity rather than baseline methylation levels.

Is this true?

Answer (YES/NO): NO